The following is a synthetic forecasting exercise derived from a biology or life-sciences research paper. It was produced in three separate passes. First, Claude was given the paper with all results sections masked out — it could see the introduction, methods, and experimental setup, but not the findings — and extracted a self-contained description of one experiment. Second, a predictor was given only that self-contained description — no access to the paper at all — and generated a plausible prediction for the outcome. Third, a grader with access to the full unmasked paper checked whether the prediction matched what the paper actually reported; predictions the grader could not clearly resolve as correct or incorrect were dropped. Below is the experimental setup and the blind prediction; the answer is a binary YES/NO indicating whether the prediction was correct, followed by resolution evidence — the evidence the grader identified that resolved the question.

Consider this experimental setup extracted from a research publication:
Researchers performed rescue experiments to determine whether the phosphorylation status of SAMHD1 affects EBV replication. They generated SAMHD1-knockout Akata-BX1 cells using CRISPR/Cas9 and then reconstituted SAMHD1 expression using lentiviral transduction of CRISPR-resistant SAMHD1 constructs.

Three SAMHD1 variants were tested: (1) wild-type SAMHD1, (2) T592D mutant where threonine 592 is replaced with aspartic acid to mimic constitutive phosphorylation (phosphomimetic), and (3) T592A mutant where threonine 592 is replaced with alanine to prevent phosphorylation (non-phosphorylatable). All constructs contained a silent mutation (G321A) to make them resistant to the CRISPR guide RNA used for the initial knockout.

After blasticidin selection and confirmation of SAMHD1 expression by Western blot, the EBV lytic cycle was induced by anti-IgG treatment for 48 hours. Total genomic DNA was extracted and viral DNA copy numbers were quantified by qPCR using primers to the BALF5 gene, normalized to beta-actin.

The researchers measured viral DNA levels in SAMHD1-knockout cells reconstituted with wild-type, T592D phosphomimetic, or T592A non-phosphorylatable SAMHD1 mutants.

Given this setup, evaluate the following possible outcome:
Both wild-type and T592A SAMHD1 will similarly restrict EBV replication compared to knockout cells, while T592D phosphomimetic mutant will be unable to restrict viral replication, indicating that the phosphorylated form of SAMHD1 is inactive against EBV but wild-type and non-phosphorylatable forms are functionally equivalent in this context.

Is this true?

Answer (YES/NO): NO